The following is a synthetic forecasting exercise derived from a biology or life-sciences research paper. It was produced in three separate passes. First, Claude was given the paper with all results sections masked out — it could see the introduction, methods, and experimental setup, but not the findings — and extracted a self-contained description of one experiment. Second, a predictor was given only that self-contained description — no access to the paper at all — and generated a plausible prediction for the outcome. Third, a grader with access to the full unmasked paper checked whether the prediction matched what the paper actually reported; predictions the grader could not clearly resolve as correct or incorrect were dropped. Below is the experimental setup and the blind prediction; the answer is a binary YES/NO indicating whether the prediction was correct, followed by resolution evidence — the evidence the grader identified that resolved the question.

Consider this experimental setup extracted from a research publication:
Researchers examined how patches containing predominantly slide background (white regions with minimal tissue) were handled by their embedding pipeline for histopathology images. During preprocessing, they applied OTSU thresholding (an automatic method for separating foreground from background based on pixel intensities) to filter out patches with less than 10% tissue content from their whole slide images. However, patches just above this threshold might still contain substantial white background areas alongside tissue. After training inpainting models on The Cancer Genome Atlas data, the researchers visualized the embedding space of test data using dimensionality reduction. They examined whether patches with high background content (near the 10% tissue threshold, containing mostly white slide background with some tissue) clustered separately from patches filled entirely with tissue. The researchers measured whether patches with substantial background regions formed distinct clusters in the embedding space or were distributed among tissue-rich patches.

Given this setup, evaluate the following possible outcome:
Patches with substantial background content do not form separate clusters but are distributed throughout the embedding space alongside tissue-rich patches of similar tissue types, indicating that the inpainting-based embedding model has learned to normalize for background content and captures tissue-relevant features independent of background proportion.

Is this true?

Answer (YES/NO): NO